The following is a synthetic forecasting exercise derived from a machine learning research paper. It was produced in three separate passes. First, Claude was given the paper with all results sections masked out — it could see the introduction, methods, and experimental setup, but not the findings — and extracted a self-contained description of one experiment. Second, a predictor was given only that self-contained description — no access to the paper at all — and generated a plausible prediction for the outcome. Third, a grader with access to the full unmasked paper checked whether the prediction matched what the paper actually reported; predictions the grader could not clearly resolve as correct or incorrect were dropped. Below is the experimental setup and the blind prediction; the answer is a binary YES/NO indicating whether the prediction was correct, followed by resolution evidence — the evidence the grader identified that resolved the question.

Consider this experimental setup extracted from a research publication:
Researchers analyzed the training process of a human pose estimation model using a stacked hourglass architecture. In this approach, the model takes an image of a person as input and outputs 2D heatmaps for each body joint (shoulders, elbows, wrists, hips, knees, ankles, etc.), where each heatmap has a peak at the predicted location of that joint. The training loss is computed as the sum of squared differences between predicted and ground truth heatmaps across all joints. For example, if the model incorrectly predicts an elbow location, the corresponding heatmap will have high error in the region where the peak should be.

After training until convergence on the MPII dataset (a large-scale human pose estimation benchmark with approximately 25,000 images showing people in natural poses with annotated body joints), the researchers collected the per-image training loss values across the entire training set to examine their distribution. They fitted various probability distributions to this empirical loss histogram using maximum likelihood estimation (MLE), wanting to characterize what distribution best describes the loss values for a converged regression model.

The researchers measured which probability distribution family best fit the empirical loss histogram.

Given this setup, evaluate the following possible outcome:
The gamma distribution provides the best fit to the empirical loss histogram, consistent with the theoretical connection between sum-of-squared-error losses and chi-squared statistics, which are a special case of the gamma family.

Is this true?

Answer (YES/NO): YES